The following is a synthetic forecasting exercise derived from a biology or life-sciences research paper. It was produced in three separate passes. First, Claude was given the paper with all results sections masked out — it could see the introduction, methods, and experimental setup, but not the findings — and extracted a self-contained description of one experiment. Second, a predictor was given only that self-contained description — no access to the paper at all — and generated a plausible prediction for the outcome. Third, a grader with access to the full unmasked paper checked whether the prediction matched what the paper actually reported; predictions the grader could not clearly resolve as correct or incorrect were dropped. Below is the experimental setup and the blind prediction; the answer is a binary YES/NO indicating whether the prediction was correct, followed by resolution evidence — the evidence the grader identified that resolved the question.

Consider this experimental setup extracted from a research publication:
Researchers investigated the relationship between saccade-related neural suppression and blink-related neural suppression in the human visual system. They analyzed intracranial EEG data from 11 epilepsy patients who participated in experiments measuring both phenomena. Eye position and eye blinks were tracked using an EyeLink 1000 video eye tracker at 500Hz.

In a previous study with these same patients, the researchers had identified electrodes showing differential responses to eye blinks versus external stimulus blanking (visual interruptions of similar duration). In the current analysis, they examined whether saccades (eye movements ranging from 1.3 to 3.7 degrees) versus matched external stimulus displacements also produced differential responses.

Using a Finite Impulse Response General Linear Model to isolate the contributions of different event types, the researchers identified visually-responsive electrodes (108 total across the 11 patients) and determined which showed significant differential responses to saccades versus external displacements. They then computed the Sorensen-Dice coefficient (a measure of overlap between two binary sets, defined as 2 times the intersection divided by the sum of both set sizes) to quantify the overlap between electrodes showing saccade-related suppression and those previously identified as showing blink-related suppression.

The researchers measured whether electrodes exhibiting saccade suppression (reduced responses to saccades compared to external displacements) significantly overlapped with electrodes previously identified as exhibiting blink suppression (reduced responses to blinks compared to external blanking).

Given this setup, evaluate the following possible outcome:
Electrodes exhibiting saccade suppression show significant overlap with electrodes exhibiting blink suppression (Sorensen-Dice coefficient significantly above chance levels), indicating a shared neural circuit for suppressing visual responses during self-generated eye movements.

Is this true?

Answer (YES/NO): YES